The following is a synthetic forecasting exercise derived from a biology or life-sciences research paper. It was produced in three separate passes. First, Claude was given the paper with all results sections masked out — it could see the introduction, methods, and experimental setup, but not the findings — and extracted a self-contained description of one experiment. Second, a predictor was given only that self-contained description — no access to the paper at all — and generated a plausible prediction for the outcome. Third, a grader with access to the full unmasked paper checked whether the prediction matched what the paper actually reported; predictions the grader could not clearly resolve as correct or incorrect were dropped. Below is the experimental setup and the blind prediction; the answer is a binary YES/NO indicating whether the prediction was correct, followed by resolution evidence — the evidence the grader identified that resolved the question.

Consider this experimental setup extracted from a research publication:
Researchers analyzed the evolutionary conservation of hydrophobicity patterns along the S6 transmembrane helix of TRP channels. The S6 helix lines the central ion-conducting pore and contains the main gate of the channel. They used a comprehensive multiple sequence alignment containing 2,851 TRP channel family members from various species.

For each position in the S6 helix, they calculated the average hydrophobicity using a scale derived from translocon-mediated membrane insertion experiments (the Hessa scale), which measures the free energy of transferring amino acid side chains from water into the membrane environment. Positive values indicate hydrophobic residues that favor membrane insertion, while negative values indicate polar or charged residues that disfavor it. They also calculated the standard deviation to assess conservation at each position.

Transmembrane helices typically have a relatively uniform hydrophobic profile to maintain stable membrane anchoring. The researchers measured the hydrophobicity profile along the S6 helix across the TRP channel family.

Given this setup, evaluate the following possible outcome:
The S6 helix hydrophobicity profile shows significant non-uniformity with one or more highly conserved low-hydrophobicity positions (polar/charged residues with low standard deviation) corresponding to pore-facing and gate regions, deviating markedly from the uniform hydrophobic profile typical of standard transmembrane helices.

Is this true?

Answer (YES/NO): YES